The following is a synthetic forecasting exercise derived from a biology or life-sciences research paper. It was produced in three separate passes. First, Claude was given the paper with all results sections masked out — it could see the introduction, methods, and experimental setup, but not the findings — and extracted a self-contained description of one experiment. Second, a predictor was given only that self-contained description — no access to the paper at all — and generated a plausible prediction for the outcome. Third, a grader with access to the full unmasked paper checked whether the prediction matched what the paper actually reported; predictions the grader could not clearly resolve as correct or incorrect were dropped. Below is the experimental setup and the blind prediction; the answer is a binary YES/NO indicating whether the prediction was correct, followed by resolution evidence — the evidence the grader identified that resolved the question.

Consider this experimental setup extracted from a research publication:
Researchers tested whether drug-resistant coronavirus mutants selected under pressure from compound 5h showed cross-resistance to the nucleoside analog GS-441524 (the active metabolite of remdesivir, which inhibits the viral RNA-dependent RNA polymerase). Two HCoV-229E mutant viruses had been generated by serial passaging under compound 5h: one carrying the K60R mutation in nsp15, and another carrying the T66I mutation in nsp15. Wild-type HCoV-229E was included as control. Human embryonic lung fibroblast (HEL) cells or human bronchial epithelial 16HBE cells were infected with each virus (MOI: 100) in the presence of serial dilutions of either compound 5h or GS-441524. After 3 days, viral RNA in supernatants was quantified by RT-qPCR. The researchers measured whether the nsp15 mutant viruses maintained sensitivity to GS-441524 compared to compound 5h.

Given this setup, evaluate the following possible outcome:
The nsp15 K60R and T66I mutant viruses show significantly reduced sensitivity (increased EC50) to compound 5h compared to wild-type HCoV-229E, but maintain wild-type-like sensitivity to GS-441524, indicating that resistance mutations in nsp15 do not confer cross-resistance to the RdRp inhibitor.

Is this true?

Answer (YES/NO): YES